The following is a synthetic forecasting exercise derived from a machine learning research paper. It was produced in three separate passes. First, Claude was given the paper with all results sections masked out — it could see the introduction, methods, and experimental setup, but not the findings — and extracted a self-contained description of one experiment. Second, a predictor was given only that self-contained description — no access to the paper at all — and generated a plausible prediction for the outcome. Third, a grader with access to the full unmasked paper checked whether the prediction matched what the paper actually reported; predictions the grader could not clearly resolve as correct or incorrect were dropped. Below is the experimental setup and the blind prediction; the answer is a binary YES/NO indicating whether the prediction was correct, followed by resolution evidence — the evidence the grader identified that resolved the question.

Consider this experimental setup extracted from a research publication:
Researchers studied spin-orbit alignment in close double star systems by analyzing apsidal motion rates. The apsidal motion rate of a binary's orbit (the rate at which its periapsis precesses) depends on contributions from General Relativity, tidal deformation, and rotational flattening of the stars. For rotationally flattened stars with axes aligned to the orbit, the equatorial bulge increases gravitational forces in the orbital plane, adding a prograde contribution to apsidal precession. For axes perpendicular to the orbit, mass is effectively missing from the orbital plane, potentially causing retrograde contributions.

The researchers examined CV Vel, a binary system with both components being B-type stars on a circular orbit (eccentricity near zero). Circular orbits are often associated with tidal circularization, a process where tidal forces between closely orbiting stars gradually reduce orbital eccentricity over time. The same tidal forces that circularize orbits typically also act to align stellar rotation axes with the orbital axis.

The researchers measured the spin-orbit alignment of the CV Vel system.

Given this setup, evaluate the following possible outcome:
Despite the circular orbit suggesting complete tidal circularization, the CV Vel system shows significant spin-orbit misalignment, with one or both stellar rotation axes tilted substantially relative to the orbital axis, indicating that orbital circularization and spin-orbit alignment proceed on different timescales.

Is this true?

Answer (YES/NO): YES